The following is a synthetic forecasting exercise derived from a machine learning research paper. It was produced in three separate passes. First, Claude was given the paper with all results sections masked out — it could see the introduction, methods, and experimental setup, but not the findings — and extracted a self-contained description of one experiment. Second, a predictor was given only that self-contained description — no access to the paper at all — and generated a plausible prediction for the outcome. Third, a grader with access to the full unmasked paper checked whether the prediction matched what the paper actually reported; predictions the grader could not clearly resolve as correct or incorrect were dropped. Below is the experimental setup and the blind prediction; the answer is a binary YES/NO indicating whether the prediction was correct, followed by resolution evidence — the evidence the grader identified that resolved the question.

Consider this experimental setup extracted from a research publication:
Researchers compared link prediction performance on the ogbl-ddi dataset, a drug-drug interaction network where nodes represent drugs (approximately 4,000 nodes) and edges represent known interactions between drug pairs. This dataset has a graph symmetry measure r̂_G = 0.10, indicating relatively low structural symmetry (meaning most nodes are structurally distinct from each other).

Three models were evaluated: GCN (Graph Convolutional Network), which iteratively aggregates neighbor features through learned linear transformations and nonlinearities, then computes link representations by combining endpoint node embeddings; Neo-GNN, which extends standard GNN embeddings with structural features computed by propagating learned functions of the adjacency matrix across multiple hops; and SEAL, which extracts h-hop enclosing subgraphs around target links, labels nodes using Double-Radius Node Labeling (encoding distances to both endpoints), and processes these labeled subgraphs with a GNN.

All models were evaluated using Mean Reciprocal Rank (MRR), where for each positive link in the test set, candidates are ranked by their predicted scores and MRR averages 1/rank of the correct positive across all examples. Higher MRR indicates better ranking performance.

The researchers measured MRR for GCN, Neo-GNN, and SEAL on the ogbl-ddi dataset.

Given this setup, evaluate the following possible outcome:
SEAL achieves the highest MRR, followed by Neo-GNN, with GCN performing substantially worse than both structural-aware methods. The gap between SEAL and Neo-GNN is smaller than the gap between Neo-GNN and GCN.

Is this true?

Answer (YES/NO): NO